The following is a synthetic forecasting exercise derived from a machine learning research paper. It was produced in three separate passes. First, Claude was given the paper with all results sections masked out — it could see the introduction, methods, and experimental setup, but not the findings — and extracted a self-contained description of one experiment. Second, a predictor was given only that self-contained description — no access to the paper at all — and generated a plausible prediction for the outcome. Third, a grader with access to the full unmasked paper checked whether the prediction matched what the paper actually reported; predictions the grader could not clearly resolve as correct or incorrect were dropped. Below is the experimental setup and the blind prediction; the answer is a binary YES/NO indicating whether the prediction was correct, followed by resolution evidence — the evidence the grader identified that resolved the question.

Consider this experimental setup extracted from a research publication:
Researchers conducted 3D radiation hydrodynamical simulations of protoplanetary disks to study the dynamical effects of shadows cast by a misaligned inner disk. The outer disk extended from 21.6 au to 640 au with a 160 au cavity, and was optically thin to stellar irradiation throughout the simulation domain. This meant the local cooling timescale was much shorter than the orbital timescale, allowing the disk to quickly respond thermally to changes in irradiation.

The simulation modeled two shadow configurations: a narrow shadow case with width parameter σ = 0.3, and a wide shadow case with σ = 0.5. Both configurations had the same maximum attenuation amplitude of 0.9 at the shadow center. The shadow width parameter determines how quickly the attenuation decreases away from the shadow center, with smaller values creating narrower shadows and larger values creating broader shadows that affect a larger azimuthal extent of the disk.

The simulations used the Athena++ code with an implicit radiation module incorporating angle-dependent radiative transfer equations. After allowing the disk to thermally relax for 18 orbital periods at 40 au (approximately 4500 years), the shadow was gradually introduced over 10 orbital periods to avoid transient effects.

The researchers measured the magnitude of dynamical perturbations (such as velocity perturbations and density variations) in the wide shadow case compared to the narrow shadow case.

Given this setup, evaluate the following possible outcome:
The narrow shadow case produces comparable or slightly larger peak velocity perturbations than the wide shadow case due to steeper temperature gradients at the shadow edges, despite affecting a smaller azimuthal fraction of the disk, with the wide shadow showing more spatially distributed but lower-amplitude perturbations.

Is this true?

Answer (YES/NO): NO